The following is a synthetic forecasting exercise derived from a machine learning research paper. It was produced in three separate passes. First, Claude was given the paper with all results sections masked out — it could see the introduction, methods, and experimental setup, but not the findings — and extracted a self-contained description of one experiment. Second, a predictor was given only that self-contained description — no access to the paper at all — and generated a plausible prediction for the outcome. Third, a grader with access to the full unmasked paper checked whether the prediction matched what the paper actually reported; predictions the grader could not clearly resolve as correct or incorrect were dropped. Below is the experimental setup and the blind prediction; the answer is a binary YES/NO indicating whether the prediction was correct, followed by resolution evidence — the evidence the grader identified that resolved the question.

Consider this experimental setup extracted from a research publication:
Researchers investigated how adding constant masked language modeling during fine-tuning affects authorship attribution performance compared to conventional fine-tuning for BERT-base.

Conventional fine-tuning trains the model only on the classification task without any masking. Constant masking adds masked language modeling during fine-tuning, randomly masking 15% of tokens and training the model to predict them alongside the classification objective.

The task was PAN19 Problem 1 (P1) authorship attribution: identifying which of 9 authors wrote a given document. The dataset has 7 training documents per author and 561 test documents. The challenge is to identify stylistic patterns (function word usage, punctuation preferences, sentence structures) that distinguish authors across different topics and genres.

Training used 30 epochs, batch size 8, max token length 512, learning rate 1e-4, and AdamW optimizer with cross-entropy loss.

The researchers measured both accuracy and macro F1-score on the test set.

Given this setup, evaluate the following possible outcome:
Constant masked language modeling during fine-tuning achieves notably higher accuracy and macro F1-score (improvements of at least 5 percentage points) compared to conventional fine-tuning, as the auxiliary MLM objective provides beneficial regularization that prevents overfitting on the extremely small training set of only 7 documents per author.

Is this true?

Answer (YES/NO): NO